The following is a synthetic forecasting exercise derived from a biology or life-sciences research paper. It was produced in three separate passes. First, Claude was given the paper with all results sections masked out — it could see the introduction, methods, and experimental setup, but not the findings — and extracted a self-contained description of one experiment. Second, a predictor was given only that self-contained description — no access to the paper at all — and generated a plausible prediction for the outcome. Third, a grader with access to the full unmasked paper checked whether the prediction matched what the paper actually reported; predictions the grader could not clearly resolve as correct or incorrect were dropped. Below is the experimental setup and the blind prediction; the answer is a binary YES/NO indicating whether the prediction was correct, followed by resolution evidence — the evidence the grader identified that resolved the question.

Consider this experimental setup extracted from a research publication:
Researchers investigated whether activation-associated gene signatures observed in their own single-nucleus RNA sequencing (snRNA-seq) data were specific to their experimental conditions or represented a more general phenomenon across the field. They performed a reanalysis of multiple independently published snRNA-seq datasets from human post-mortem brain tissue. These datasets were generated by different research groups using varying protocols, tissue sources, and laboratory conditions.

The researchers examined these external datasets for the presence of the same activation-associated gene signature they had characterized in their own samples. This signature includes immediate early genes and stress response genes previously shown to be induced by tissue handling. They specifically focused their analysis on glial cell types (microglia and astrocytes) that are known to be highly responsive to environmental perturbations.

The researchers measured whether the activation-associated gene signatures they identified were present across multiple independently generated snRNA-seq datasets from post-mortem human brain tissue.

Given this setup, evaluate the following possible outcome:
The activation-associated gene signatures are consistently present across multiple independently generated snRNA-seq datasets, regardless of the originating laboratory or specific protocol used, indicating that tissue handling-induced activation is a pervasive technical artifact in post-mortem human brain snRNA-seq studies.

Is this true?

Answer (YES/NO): YES